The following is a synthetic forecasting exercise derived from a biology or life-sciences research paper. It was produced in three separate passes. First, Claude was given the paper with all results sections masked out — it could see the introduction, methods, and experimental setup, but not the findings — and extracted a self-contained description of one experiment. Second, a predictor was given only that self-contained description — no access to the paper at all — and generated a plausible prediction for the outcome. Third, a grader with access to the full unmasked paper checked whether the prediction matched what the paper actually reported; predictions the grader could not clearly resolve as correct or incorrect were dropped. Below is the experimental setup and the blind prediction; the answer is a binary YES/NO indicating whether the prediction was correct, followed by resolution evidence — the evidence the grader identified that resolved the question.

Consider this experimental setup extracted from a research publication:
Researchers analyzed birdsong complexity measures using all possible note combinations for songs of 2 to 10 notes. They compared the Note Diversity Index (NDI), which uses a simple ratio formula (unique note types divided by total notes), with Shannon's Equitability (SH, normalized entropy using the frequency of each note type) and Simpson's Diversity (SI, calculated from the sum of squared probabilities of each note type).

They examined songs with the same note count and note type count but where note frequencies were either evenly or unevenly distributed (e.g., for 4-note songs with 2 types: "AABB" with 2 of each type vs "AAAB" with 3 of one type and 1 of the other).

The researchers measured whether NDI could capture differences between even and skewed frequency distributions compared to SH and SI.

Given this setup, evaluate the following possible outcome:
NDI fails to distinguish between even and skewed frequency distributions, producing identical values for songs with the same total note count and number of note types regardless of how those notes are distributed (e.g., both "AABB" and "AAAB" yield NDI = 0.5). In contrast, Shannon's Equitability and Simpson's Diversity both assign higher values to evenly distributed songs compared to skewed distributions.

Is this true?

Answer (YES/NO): YES